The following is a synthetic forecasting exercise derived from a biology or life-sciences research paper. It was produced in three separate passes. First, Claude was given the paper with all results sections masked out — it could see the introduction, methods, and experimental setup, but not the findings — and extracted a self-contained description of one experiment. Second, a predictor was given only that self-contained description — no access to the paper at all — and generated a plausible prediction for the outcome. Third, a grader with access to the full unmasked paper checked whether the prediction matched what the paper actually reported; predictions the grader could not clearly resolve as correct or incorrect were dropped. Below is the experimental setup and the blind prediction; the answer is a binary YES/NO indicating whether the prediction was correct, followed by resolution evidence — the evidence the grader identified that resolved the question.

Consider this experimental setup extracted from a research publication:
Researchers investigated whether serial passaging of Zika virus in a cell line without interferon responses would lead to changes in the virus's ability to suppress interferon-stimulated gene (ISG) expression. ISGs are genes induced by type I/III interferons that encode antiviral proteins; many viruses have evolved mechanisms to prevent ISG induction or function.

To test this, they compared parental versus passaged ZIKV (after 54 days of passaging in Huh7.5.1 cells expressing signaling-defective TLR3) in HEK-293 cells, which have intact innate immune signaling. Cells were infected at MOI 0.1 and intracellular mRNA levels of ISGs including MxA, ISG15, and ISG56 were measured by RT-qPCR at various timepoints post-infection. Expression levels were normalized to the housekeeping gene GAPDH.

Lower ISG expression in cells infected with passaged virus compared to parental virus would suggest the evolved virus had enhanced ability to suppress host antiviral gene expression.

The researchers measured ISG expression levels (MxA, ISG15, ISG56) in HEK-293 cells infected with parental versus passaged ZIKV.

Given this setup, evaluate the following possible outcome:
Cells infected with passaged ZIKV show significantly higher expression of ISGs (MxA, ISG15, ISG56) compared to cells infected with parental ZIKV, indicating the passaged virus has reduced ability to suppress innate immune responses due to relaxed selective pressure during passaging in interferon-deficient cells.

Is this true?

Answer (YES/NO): NO